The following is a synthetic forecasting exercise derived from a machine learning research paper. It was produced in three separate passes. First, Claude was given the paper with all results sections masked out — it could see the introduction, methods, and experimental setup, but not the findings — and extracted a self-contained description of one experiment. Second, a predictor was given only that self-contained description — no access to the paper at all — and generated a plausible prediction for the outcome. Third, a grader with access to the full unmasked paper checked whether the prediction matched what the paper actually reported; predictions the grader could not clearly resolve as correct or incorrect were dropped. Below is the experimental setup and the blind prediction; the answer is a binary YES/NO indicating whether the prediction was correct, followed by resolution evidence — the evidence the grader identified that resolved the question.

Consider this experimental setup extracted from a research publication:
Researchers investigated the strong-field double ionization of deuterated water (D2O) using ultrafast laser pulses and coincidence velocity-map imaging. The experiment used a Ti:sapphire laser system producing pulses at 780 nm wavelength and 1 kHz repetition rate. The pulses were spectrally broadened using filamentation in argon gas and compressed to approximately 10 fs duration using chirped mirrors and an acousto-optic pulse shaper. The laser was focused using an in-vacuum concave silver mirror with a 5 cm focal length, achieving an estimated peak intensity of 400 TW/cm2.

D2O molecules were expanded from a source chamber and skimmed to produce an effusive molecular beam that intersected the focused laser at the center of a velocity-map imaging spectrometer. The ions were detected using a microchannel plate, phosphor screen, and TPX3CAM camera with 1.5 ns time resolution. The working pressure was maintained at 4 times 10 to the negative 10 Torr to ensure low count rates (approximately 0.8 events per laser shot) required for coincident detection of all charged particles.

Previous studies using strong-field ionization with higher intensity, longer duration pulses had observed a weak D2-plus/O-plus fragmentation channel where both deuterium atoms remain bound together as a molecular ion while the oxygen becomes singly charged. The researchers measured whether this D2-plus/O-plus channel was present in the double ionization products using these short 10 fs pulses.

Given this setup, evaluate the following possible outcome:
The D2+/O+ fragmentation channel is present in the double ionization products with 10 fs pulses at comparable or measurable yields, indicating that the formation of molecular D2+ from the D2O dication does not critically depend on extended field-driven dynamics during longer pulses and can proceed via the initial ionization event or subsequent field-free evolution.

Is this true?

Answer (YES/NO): NO